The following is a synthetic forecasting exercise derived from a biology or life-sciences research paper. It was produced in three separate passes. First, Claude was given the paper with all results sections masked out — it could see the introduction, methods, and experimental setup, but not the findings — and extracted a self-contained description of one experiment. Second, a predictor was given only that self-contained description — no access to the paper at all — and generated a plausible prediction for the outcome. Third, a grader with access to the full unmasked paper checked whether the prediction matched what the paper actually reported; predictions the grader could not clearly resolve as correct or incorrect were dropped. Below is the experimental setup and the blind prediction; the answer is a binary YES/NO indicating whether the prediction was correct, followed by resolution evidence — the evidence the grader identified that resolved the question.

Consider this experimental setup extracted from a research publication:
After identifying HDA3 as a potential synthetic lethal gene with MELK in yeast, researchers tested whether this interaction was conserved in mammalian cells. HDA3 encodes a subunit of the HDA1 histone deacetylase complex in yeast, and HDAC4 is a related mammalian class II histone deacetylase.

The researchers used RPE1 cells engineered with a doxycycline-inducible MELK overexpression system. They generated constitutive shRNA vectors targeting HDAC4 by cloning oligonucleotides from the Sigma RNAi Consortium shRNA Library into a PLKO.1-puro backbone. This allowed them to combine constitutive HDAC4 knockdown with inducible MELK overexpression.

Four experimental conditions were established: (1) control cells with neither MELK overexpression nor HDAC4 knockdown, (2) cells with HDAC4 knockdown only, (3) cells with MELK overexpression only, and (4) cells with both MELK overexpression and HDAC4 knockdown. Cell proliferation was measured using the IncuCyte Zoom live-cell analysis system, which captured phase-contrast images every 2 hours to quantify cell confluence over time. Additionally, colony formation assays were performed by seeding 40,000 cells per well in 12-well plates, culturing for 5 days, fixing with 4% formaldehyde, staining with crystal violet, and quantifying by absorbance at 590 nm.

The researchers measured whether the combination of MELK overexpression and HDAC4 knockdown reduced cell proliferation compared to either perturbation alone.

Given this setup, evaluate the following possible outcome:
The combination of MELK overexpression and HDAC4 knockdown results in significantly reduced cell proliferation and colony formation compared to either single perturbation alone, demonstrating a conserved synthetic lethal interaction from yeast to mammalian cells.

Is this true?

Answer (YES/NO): YES